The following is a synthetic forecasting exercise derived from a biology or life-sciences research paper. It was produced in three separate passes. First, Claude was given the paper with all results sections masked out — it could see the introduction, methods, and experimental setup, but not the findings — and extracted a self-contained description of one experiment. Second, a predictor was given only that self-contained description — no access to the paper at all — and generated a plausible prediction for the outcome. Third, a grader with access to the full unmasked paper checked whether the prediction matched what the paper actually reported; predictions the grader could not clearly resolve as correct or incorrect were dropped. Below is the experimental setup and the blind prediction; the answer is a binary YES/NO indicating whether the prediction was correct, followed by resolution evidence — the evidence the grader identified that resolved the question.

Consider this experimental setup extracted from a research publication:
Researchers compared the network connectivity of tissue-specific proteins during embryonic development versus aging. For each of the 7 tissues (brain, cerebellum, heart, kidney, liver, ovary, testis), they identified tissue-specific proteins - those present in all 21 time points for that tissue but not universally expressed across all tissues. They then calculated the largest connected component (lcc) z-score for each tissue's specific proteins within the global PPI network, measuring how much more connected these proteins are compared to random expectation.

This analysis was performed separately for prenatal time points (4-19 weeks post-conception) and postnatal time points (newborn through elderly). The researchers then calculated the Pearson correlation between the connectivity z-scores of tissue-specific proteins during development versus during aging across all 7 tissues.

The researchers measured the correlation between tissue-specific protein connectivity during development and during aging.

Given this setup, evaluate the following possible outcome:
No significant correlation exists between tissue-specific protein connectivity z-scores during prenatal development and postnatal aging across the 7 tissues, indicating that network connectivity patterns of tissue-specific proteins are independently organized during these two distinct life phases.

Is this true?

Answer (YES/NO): NO